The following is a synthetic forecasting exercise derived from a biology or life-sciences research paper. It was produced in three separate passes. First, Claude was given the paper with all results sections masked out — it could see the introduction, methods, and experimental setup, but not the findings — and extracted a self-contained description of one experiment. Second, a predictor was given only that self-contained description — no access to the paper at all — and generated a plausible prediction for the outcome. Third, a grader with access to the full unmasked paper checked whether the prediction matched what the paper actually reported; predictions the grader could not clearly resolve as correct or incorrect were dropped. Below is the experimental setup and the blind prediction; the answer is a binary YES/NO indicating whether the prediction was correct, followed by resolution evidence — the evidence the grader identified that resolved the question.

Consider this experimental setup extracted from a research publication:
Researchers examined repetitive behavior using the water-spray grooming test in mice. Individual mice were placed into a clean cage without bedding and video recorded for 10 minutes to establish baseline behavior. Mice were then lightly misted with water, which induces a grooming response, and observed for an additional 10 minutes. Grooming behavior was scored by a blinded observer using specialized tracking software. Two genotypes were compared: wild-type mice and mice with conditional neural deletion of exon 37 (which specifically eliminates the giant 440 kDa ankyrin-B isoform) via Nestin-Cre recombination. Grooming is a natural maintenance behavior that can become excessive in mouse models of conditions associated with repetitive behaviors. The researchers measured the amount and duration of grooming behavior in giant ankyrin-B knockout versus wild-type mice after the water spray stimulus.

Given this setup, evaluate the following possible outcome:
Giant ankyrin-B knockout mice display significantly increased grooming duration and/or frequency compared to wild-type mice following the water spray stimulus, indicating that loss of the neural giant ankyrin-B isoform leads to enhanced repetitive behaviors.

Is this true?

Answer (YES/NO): NO